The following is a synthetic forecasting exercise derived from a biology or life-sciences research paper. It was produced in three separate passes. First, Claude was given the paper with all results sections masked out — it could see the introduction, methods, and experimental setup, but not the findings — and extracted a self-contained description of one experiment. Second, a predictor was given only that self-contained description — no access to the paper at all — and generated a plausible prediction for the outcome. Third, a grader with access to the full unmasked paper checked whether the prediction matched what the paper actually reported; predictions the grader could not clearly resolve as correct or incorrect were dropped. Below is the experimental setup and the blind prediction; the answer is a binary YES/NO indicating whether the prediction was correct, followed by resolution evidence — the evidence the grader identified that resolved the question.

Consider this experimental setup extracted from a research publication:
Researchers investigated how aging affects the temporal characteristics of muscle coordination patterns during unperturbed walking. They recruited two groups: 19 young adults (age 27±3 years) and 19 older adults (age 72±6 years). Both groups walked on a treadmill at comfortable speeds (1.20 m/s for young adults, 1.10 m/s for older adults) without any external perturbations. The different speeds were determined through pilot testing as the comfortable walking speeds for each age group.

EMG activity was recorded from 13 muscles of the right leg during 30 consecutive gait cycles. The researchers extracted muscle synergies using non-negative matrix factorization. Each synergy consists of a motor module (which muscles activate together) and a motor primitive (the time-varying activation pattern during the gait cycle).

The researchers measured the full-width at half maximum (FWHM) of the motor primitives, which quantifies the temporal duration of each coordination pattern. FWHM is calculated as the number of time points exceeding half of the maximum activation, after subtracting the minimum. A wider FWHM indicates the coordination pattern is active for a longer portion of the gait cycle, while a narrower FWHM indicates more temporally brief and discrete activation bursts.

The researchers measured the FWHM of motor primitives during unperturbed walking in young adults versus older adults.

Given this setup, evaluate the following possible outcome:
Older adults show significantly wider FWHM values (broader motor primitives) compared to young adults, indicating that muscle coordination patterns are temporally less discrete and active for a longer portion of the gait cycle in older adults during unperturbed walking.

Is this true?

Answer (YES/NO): YES